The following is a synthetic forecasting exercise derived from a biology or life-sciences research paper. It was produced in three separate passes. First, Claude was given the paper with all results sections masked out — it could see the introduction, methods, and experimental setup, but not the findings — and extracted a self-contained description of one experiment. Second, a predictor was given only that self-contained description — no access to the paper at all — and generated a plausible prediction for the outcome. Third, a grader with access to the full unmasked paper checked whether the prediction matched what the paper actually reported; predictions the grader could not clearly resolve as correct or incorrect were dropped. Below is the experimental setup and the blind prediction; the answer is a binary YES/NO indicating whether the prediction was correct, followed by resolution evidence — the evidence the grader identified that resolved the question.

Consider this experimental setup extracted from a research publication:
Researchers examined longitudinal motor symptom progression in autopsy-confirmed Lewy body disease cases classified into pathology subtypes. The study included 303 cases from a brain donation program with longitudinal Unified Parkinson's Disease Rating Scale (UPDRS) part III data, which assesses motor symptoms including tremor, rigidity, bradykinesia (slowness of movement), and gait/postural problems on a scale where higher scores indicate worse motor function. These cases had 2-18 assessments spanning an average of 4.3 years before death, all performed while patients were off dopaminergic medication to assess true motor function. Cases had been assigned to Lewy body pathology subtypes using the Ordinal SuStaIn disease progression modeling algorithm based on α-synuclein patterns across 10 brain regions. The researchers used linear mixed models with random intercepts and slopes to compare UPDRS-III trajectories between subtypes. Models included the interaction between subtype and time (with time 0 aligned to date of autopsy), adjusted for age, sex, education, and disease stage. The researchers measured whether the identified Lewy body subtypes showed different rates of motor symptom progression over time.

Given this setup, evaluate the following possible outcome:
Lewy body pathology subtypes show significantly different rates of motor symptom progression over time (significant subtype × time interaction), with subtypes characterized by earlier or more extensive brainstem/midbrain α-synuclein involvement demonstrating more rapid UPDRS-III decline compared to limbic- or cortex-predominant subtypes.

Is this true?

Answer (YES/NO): NO